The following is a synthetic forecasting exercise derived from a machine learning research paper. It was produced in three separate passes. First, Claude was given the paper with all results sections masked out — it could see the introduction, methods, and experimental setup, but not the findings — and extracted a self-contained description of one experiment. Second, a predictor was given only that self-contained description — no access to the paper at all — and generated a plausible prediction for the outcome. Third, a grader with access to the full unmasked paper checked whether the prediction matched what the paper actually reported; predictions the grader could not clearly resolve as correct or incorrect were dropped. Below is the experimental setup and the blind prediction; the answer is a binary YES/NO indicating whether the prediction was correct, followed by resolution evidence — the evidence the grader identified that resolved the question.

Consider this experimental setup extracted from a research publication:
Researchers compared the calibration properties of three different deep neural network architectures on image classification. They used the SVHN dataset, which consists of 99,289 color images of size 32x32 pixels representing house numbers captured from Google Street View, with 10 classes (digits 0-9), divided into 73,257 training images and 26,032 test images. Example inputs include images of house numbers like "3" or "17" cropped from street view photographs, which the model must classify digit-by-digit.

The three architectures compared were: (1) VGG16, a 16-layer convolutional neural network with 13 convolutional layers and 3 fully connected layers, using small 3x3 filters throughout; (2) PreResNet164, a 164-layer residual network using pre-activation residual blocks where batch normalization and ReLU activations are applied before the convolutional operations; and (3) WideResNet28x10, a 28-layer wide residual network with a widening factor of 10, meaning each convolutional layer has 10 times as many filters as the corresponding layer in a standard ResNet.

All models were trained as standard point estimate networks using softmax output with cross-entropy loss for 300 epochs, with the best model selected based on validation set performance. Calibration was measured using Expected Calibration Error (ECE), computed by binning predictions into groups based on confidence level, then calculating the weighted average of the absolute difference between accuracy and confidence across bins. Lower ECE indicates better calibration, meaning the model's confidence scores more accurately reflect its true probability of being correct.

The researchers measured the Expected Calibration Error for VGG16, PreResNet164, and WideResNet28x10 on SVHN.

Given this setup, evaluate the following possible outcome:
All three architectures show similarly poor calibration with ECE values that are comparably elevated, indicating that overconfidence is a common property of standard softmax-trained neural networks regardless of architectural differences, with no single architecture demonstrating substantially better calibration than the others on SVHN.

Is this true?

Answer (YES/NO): NO